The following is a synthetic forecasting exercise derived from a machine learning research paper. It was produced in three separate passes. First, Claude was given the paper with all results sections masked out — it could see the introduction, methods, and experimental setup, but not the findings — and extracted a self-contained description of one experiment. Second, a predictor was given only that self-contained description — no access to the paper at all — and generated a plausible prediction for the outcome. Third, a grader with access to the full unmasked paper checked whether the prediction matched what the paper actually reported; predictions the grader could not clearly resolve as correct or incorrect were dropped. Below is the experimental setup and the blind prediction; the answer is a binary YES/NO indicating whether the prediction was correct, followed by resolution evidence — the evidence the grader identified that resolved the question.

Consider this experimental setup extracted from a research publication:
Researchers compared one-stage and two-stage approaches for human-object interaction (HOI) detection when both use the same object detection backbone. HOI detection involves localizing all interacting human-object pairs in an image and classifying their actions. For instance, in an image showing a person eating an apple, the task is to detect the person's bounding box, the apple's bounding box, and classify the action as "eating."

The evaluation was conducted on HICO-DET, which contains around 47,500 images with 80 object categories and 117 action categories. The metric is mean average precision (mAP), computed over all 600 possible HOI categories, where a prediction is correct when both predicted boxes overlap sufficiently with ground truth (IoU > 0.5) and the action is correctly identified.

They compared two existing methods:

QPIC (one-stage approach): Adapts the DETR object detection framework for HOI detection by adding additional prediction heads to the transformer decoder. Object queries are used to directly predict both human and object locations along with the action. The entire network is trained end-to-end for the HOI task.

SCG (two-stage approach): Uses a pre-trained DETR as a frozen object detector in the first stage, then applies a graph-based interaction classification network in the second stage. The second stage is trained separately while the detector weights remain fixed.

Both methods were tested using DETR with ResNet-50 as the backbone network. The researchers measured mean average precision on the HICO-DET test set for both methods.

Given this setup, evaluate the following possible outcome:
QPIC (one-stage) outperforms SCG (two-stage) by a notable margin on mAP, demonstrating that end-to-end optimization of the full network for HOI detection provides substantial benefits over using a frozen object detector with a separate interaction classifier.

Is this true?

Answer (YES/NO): NO